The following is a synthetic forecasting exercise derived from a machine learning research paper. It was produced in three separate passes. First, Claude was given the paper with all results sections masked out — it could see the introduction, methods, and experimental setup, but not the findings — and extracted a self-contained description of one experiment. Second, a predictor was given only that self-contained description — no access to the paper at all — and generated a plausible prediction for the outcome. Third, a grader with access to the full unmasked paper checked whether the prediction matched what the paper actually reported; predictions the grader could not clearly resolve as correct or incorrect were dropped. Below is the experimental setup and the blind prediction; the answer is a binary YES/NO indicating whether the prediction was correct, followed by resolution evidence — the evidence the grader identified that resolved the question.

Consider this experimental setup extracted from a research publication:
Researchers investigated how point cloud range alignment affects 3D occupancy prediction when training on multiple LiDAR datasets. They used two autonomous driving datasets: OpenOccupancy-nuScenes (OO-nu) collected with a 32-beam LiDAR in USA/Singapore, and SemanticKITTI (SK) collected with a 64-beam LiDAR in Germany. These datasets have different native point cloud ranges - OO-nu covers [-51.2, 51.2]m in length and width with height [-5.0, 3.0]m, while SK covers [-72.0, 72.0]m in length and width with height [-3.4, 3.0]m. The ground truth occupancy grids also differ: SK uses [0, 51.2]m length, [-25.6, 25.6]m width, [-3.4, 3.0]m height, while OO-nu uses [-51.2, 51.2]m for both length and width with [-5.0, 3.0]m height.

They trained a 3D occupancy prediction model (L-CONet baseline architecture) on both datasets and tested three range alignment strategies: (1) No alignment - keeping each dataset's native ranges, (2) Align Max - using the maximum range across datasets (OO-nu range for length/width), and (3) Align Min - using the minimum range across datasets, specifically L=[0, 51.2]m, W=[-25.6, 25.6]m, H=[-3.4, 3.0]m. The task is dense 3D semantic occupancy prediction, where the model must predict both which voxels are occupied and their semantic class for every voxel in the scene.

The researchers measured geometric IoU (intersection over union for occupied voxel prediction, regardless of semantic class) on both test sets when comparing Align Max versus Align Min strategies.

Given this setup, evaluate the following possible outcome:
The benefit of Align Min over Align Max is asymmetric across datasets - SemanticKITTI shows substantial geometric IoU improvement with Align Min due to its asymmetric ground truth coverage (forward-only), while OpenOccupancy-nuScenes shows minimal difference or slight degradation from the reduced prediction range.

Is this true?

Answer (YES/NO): NO